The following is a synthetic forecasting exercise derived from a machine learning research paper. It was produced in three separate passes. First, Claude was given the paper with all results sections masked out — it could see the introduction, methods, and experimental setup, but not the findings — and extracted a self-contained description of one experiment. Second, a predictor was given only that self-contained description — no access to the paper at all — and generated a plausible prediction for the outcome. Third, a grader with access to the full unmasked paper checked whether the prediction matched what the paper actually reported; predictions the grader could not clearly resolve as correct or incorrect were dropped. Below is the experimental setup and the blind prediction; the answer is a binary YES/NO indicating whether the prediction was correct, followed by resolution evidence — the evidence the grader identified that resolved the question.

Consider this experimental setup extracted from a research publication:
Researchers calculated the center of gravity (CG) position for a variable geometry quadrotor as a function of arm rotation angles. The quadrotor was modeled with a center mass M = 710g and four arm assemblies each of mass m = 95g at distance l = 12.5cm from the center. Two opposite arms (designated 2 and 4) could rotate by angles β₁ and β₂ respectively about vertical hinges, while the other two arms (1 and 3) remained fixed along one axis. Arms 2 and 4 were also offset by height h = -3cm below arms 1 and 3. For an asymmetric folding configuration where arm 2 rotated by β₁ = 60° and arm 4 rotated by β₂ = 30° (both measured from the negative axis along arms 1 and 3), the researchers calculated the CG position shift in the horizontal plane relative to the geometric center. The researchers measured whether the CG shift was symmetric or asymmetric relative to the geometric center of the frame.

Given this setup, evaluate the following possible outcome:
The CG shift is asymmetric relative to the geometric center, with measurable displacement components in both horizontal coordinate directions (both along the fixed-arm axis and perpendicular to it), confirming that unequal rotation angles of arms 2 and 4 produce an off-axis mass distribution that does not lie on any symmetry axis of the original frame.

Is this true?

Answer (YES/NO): YES